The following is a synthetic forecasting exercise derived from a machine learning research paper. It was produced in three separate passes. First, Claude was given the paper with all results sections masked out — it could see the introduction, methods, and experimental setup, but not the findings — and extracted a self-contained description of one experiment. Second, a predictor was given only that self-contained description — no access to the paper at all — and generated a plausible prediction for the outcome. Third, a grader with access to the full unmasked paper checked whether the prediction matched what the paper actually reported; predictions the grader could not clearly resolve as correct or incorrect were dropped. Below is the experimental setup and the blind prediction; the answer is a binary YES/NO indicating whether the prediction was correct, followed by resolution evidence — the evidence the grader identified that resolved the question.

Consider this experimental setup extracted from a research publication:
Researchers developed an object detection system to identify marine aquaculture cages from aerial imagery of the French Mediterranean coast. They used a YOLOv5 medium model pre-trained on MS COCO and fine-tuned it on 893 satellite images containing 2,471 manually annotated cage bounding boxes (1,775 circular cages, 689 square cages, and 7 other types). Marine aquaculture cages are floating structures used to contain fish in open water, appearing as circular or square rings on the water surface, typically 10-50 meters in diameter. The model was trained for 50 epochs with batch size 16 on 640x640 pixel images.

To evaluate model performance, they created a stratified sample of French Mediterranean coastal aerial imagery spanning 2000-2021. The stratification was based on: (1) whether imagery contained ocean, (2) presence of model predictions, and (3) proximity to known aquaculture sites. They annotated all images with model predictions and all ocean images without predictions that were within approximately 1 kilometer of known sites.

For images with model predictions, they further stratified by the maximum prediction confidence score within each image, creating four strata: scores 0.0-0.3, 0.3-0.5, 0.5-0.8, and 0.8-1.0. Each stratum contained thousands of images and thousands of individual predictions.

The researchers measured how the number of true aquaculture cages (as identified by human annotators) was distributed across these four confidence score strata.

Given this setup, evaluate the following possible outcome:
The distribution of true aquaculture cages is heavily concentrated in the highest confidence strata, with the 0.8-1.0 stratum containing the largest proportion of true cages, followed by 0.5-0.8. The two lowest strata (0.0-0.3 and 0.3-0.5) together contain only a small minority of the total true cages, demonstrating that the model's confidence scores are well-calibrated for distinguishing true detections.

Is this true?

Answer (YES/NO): YES